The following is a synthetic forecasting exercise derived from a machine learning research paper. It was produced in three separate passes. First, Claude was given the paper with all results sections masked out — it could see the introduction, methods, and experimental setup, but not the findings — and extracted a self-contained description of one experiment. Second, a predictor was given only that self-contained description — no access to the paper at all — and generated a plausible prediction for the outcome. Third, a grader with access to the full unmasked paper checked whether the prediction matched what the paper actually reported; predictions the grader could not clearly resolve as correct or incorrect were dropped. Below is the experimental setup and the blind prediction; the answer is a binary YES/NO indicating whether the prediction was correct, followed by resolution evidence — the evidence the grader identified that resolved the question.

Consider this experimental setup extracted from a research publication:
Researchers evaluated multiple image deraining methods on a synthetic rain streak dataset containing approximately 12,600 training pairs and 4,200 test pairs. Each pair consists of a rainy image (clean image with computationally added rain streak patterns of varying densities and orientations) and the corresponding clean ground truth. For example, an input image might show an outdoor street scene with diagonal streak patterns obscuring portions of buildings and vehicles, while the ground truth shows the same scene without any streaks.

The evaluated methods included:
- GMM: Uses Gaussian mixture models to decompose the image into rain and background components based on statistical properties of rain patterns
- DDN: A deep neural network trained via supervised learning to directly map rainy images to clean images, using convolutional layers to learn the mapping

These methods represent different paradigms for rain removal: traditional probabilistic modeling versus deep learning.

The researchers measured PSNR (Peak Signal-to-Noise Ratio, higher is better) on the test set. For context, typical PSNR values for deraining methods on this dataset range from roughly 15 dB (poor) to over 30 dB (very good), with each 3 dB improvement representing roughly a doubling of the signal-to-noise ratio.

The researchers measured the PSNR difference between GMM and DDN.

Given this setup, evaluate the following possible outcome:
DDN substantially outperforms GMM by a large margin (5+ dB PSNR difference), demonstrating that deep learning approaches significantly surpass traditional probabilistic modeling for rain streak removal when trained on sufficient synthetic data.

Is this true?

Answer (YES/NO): YES